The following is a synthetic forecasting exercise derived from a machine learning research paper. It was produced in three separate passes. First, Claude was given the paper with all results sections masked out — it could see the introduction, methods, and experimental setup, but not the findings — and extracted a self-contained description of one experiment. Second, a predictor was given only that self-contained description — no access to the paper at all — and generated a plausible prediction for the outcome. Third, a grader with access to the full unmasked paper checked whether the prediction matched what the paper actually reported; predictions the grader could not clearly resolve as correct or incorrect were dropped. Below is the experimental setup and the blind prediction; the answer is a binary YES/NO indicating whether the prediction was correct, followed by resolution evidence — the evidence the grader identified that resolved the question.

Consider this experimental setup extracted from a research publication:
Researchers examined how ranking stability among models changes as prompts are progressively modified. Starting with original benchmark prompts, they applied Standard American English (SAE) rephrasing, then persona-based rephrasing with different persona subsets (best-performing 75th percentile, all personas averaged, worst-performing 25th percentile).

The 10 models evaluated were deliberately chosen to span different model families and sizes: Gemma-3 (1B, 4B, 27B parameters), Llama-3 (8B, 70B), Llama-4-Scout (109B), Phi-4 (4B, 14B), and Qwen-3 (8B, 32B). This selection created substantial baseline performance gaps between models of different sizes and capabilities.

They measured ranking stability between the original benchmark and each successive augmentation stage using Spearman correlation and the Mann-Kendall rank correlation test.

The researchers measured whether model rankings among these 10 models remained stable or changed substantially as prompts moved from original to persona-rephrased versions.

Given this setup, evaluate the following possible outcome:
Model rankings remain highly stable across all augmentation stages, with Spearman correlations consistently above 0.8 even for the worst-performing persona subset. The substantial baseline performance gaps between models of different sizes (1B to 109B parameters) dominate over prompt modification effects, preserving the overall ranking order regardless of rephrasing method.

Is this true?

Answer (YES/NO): NO